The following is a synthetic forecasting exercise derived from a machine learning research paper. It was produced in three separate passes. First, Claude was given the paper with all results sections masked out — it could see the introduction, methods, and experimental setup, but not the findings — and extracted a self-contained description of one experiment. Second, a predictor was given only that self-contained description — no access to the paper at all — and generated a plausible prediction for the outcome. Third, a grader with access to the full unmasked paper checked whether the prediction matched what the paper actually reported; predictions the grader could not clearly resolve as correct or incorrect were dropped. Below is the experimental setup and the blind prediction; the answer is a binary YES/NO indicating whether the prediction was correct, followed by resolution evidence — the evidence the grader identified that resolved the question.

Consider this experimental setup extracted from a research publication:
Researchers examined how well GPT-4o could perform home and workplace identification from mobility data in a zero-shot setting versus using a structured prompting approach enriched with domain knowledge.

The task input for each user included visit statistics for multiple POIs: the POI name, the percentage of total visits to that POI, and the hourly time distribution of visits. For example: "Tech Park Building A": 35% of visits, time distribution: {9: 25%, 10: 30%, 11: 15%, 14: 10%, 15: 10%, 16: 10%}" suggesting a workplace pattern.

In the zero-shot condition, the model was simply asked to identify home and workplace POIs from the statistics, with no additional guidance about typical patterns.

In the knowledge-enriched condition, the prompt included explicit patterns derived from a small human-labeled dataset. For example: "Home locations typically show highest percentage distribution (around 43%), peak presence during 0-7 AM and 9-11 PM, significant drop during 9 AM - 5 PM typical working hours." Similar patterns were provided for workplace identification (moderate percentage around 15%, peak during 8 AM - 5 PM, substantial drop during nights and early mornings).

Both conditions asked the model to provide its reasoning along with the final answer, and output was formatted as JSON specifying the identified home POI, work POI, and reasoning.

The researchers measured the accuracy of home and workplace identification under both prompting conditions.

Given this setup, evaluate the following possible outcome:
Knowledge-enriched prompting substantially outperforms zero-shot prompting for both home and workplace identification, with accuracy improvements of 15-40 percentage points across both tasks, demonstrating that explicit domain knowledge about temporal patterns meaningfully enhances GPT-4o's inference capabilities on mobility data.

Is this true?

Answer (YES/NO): NO